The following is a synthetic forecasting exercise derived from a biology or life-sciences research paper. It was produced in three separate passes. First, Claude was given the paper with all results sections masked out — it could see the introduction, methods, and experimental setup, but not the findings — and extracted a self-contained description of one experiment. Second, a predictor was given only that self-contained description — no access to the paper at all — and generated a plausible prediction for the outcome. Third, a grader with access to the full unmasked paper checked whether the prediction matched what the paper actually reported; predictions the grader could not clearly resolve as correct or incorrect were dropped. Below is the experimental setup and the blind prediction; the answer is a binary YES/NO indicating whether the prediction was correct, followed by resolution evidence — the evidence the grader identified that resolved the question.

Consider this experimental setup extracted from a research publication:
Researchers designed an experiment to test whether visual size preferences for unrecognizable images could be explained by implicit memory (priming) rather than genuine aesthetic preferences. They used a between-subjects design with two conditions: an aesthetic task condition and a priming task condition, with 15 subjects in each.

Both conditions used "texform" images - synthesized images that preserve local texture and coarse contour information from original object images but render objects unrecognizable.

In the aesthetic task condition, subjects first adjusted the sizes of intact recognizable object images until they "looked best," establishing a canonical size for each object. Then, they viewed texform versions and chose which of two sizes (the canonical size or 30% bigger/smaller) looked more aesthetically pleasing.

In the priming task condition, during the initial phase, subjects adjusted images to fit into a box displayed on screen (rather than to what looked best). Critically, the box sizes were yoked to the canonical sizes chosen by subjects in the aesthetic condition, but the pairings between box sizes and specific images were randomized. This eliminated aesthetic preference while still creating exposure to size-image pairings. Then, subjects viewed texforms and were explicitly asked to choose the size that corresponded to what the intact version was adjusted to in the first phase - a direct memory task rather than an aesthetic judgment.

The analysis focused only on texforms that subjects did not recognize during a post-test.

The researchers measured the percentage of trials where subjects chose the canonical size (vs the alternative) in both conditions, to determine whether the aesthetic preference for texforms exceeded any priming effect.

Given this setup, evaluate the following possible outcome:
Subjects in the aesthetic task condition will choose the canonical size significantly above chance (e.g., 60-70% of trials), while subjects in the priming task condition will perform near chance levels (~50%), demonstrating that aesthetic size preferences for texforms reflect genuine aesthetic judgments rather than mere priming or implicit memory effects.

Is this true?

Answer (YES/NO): NO